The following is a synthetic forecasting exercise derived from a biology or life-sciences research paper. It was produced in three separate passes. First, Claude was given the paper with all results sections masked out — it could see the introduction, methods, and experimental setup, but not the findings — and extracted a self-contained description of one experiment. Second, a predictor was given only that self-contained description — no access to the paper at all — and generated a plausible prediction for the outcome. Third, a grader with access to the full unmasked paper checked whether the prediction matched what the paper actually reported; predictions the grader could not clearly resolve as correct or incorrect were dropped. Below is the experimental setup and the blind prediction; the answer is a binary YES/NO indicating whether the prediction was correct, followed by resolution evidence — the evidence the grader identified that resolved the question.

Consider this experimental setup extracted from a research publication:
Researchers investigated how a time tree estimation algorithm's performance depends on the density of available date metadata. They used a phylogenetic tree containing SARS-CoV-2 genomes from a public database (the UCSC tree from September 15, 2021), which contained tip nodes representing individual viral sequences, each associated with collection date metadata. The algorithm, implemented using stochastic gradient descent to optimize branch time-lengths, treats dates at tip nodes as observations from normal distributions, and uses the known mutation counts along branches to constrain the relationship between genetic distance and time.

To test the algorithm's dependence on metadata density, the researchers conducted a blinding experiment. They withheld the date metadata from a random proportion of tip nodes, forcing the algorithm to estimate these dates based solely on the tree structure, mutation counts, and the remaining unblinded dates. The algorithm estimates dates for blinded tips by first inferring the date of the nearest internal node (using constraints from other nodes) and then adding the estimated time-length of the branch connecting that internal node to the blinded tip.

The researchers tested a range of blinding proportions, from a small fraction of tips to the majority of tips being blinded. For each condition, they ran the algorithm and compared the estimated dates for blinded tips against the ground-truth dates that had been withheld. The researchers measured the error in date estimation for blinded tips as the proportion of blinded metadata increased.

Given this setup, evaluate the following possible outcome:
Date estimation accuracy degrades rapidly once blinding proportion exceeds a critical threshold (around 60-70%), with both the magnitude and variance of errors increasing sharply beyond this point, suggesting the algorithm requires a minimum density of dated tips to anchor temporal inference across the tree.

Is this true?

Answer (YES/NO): NO